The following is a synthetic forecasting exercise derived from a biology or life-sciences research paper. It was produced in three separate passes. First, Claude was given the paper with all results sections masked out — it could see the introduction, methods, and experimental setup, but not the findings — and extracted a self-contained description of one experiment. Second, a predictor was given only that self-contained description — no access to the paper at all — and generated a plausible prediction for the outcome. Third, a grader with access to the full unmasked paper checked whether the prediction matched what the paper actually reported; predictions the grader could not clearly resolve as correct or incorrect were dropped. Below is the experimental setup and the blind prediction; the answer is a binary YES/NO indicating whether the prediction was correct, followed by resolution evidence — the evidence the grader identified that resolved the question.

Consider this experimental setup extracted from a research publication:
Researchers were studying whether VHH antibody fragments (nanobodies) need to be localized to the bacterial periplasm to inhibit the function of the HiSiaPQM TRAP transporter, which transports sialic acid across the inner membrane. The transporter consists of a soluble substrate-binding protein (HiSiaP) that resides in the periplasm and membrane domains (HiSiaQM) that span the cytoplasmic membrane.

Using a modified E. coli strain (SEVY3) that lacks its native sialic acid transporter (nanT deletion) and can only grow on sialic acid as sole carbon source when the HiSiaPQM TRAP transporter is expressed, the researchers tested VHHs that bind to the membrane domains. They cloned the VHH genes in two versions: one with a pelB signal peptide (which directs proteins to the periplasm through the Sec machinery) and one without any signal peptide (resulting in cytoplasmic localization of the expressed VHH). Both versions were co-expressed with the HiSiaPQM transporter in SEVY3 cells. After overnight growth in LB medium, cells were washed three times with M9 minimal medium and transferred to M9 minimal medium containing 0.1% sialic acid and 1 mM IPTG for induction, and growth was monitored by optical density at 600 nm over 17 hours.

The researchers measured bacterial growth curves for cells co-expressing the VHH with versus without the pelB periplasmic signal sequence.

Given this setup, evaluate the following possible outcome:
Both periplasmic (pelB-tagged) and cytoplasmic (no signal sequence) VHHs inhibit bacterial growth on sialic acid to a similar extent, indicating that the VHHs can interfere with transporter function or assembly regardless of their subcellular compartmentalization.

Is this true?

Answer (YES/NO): NO